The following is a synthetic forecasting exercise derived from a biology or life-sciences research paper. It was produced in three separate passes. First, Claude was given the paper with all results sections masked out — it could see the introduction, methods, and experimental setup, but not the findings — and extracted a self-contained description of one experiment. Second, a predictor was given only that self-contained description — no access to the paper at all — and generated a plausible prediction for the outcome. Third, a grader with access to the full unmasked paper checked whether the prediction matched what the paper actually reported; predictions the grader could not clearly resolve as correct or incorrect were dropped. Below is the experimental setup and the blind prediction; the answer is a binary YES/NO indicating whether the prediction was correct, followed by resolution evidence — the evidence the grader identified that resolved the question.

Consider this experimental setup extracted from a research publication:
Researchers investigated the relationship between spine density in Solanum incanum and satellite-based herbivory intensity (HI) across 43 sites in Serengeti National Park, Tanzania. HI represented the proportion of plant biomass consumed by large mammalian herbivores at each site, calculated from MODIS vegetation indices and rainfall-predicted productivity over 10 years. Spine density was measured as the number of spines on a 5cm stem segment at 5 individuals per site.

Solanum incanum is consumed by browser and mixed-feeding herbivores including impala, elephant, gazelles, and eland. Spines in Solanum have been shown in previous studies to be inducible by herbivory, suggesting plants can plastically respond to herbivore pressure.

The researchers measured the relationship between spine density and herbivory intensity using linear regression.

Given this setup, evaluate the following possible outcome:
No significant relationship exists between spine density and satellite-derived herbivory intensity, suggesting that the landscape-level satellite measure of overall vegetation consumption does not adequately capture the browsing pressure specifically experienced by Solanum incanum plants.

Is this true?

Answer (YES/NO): NO